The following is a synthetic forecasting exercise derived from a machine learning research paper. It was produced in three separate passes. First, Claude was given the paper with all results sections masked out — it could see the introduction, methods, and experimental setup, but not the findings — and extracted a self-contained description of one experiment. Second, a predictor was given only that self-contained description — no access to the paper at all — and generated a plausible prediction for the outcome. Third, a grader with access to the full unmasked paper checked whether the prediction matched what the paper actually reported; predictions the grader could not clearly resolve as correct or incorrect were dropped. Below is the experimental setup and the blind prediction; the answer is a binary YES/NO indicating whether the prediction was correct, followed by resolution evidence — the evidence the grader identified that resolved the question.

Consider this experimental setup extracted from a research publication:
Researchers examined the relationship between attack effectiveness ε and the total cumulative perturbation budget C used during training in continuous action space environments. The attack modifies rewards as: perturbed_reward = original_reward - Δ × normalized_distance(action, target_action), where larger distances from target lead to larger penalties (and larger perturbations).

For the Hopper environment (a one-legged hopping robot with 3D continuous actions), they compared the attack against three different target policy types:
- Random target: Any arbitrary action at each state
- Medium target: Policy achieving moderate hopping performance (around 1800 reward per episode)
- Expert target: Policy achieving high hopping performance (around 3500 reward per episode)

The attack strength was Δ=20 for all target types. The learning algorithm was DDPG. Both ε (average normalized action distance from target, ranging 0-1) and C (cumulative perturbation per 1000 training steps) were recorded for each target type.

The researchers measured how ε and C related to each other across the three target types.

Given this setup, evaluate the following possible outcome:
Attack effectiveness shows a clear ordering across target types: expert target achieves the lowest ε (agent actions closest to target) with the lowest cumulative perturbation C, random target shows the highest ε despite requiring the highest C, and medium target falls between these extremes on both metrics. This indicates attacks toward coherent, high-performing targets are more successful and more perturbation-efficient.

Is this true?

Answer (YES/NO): NO